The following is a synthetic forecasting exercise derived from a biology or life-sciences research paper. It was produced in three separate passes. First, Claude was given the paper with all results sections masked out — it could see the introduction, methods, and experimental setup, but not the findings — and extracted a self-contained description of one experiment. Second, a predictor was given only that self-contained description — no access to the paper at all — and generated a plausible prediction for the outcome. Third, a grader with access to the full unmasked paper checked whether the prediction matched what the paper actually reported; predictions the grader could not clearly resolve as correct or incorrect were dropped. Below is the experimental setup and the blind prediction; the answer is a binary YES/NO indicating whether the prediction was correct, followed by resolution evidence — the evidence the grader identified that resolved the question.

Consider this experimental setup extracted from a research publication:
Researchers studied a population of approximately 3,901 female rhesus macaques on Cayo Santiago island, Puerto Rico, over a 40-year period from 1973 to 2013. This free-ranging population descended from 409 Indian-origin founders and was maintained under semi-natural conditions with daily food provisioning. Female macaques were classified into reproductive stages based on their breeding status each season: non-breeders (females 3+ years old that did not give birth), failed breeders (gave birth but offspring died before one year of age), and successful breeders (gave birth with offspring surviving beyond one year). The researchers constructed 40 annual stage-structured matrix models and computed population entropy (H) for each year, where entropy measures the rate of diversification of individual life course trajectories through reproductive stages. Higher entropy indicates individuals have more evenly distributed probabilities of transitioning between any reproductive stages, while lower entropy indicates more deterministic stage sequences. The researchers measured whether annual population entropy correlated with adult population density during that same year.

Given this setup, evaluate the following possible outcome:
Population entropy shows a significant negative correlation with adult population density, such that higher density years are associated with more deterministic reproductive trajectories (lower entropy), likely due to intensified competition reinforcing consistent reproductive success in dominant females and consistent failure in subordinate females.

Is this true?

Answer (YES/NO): NO